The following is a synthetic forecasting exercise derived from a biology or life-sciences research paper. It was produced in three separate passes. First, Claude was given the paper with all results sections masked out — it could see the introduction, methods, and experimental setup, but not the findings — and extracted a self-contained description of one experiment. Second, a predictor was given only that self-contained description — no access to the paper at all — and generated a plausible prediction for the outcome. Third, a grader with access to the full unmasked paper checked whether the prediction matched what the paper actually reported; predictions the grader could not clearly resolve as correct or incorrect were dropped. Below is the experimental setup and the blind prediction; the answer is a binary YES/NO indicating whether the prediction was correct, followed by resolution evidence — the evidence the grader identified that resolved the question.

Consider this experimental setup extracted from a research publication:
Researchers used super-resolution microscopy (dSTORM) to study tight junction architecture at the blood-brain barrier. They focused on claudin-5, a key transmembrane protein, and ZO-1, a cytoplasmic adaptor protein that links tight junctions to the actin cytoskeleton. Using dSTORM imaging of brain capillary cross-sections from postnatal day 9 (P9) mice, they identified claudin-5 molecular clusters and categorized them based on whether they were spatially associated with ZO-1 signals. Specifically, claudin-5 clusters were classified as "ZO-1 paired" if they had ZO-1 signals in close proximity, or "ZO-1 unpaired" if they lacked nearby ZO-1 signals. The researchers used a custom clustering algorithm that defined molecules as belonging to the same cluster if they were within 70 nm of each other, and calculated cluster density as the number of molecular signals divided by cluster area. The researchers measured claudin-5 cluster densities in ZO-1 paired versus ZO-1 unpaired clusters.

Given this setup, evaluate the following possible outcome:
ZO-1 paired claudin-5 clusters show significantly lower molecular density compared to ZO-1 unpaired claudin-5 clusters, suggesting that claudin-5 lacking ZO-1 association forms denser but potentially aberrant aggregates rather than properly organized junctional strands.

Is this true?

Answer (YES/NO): NO